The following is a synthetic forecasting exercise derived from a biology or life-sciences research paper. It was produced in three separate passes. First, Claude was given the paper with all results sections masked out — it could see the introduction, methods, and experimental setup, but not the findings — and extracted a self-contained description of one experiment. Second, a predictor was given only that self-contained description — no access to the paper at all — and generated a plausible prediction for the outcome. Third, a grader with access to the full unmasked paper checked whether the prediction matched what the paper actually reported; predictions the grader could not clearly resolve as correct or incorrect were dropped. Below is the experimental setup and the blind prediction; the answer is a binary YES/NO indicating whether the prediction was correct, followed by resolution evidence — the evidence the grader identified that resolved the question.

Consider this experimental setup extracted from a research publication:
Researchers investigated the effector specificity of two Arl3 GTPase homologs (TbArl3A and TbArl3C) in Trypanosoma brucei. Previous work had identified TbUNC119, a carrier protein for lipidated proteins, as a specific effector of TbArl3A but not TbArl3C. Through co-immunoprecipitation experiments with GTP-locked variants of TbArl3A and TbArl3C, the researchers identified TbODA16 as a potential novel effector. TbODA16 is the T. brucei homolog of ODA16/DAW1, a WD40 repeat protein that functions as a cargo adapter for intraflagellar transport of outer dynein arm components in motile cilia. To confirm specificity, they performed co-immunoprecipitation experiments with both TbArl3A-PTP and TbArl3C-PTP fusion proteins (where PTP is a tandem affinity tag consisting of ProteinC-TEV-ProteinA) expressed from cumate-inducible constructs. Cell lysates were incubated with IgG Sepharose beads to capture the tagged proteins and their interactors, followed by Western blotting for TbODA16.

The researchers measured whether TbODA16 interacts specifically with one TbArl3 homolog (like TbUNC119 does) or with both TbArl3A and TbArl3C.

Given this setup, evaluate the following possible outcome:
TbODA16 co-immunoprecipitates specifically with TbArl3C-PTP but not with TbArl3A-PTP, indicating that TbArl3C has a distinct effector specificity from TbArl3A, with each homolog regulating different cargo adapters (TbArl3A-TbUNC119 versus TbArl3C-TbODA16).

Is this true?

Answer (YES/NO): NO